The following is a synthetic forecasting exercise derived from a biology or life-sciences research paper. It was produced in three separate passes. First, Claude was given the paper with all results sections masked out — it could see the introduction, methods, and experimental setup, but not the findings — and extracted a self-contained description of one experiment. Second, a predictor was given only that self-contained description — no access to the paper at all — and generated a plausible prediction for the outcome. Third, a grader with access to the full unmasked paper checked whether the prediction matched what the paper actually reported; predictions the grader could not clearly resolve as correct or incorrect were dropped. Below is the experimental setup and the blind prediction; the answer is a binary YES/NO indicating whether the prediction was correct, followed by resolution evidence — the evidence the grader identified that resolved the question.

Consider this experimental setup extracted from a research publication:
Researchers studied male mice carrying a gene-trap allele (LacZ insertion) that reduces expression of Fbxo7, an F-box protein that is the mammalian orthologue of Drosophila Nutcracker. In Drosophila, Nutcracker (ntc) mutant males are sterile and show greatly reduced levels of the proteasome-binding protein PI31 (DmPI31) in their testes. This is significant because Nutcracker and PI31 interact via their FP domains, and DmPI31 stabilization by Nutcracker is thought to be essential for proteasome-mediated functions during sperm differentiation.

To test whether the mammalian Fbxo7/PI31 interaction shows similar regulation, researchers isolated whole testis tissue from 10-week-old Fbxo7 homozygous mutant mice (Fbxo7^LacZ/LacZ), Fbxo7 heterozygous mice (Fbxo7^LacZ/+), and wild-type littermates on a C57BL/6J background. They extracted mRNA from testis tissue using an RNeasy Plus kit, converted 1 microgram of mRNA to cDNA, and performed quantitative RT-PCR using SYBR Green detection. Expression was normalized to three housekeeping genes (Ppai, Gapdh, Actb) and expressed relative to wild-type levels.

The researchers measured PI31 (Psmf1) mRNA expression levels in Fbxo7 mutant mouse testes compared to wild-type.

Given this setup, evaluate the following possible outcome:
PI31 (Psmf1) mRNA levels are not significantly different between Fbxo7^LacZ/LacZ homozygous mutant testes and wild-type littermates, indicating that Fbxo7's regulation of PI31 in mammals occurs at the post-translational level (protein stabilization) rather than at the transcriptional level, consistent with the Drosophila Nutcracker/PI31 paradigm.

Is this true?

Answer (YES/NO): NO